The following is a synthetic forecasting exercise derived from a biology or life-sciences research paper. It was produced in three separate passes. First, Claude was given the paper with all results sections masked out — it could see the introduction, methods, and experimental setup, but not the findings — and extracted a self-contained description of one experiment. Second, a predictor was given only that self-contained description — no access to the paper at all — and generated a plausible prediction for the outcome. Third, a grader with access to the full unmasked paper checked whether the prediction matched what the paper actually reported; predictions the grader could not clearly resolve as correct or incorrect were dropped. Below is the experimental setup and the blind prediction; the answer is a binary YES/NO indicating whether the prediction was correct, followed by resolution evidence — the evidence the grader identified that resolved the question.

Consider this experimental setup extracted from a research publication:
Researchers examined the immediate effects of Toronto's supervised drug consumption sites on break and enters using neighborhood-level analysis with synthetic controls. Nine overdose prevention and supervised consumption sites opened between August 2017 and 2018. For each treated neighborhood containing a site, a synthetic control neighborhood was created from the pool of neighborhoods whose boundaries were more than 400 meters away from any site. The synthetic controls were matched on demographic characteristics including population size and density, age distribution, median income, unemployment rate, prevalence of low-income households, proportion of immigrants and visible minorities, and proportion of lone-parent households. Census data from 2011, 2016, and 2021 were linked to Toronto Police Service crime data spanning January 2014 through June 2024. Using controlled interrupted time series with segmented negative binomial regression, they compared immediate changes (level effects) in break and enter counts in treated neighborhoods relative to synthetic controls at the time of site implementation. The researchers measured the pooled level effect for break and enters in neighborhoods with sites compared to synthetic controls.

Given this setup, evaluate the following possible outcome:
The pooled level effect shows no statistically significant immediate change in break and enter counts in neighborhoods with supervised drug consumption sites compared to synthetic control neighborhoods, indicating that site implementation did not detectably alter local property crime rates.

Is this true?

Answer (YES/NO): NO